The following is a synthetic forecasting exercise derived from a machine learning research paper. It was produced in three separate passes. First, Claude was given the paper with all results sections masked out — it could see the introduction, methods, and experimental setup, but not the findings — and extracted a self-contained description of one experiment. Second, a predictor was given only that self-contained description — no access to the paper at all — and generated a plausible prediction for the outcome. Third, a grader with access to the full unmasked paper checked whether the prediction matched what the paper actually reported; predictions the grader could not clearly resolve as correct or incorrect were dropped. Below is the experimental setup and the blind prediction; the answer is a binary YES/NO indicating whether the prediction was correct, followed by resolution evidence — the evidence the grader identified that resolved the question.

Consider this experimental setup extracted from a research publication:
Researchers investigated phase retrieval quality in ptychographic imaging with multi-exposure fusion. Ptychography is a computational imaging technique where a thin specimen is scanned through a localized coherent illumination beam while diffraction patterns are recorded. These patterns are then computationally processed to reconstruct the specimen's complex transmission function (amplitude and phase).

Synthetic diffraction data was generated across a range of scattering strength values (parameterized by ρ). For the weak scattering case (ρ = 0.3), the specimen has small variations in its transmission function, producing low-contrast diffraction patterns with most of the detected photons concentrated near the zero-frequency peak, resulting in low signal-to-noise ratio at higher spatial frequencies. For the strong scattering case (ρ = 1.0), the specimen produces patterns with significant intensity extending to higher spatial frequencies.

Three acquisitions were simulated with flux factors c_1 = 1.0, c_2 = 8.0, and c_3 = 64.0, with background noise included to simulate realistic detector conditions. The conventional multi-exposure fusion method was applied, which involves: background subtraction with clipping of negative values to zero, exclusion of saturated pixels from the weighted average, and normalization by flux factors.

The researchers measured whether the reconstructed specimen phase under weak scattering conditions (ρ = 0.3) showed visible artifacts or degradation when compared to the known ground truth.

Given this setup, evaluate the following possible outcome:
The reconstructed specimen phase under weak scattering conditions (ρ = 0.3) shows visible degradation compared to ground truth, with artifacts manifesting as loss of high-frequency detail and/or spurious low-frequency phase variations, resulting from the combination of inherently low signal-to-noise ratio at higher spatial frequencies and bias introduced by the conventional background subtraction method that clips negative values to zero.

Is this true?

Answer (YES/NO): YES